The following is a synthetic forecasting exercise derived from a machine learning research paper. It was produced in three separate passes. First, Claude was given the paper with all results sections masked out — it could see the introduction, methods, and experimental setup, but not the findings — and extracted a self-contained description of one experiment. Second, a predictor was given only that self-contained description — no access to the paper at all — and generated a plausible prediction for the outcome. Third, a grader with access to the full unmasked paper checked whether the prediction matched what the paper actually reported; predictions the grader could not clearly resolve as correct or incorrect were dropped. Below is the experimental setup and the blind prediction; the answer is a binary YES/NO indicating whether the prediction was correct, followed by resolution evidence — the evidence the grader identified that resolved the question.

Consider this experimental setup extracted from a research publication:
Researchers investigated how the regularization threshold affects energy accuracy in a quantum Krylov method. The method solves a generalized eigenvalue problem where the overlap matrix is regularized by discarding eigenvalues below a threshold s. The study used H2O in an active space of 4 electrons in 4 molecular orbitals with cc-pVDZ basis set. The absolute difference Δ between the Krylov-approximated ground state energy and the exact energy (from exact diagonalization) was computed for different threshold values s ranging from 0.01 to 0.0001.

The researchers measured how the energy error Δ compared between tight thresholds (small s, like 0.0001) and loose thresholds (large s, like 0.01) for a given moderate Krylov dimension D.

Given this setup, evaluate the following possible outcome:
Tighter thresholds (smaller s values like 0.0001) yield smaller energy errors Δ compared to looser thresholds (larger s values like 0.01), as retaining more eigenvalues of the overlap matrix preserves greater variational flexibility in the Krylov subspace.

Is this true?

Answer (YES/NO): YES